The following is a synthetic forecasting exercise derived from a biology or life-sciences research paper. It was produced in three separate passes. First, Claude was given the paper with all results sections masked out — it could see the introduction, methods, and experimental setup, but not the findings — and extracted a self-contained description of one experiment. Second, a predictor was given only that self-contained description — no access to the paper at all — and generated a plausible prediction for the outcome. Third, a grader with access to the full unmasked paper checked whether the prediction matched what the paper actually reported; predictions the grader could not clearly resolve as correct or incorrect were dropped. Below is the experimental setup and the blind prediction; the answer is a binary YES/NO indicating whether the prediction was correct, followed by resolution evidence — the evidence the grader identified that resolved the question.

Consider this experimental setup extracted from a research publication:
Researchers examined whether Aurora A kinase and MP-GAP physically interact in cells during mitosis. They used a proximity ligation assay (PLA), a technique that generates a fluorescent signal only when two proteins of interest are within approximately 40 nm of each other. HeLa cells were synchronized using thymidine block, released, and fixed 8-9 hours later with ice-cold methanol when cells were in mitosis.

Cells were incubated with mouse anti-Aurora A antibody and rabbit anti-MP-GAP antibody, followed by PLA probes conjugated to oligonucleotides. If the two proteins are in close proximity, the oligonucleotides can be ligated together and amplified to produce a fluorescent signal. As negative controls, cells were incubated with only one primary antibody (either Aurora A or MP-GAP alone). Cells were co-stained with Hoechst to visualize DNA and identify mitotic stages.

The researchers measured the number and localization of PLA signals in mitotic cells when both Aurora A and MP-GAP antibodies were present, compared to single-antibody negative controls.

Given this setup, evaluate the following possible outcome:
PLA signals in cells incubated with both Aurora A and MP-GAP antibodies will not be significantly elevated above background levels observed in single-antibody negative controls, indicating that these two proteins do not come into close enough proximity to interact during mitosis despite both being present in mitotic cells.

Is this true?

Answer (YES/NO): NO